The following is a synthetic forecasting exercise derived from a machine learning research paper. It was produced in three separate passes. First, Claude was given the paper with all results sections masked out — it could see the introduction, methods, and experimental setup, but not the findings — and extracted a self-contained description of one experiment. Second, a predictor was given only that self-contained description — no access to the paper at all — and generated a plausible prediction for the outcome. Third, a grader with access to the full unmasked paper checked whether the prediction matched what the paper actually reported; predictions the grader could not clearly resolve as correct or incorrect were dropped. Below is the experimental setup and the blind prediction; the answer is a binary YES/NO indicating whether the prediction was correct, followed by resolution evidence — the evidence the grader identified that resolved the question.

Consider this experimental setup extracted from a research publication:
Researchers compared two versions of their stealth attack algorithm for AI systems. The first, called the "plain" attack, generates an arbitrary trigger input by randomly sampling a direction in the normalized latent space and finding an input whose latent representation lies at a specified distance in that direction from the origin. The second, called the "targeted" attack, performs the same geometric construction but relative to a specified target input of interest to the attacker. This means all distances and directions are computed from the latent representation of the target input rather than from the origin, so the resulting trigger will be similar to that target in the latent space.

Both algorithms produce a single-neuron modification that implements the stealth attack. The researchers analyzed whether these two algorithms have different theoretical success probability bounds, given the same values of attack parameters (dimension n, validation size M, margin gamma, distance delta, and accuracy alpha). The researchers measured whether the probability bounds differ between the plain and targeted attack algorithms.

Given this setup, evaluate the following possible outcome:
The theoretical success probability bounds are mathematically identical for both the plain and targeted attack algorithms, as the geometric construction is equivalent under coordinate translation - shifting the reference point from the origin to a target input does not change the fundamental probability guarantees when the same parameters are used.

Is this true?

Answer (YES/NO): YES